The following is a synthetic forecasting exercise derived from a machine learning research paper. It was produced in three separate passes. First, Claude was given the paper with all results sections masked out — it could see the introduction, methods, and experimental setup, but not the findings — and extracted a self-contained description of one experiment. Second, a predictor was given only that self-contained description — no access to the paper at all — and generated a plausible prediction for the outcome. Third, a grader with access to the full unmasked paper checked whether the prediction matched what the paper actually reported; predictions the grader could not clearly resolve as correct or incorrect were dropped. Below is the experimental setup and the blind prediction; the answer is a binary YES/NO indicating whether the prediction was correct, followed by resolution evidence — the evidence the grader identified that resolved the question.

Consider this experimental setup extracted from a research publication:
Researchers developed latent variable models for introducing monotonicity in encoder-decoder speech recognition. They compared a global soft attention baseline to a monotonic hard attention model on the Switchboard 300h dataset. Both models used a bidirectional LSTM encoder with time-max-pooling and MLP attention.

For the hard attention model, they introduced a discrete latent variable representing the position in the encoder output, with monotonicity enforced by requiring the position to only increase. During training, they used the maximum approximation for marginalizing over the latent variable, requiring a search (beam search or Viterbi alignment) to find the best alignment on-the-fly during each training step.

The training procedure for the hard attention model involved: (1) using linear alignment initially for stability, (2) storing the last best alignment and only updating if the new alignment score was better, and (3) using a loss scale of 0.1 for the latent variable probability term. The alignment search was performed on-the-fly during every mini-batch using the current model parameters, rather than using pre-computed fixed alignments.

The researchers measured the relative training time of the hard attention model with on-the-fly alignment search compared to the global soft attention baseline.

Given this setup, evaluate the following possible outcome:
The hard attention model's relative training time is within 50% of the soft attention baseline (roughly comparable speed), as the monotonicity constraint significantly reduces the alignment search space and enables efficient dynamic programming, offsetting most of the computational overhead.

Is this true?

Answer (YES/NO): YES